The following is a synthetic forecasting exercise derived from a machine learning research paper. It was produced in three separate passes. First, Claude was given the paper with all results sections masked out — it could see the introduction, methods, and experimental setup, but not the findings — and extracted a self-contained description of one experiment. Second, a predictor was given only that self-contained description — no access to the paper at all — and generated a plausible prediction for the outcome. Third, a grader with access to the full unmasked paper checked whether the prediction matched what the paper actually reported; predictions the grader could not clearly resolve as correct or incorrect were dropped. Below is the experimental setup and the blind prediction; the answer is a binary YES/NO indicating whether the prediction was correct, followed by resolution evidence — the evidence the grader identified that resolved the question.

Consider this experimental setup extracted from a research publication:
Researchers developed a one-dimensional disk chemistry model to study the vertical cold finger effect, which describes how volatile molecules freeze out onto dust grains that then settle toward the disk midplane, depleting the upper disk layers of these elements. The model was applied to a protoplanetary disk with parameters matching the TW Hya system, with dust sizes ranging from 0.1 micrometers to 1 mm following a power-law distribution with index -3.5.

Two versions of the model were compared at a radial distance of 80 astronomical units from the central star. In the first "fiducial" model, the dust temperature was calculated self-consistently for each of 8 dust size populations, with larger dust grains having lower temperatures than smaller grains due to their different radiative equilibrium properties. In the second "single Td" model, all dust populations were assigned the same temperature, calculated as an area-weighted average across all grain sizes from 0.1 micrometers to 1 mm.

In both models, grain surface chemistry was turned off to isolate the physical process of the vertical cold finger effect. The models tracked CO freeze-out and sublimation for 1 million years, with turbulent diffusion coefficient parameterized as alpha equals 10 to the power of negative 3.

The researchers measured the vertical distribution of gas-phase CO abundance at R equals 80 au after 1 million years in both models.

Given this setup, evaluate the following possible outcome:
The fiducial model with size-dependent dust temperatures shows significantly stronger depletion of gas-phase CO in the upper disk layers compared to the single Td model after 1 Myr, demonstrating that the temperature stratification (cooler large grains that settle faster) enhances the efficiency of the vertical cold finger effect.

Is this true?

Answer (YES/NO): YES